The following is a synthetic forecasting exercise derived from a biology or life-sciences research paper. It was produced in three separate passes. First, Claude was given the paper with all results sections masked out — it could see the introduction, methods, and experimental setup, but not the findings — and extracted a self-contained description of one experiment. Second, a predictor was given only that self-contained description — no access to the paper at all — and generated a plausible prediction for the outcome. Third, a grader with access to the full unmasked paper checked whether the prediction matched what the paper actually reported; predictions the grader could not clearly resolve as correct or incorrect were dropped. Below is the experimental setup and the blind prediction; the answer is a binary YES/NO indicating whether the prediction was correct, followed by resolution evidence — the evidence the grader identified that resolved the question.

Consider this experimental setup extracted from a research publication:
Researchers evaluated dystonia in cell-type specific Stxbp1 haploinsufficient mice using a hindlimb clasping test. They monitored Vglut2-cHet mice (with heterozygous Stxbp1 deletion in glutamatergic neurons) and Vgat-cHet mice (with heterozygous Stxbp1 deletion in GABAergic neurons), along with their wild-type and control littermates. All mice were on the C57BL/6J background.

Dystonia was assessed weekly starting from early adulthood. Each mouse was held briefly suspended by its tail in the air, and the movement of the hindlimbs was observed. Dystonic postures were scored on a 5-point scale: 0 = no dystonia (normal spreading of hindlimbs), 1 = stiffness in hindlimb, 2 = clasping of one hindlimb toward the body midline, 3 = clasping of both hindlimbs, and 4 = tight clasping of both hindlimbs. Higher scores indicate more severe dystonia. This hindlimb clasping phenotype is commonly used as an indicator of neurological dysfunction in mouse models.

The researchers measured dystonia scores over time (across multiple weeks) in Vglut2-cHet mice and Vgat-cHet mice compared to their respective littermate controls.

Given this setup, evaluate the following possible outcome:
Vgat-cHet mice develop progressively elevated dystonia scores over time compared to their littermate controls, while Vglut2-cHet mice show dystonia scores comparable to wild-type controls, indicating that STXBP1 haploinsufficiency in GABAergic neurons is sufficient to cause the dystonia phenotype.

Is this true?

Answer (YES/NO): NO